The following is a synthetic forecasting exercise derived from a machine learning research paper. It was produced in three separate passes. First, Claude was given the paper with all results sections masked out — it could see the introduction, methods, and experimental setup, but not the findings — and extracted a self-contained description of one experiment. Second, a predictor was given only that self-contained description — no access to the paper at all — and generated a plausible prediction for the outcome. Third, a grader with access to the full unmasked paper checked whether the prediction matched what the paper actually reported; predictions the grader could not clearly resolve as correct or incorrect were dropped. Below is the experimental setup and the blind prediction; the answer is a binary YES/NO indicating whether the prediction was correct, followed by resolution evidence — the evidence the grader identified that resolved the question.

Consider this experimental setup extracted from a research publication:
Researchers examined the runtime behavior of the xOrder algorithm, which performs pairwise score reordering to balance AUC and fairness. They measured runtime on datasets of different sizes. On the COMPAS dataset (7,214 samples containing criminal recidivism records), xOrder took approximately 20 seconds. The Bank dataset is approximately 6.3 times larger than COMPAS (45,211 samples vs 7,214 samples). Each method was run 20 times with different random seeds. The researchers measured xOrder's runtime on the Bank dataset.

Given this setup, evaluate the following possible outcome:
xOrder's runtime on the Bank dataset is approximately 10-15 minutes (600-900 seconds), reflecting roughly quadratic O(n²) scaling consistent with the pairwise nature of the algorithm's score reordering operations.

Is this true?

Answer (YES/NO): NO